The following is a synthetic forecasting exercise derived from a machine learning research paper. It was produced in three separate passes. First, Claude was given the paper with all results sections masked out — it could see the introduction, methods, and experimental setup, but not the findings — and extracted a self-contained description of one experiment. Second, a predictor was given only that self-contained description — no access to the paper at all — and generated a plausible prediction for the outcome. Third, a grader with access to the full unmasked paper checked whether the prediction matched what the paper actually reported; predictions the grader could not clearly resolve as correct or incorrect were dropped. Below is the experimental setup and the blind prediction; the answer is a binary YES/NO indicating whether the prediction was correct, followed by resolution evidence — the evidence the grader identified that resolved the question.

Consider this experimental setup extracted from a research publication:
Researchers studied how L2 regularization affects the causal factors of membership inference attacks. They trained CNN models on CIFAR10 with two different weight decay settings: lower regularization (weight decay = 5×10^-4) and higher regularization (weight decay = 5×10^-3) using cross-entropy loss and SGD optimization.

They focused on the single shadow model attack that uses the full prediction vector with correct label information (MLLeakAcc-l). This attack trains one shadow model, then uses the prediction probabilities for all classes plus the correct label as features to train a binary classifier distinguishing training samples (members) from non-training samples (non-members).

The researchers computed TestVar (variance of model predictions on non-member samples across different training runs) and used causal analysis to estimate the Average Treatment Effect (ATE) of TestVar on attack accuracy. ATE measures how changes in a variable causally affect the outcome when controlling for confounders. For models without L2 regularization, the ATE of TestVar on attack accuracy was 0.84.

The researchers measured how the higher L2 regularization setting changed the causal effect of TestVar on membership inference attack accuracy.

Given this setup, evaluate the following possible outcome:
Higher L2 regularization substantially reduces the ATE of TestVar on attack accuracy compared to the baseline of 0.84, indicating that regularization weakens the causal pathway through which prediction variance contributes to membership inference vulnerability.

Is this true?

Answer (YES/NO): YES